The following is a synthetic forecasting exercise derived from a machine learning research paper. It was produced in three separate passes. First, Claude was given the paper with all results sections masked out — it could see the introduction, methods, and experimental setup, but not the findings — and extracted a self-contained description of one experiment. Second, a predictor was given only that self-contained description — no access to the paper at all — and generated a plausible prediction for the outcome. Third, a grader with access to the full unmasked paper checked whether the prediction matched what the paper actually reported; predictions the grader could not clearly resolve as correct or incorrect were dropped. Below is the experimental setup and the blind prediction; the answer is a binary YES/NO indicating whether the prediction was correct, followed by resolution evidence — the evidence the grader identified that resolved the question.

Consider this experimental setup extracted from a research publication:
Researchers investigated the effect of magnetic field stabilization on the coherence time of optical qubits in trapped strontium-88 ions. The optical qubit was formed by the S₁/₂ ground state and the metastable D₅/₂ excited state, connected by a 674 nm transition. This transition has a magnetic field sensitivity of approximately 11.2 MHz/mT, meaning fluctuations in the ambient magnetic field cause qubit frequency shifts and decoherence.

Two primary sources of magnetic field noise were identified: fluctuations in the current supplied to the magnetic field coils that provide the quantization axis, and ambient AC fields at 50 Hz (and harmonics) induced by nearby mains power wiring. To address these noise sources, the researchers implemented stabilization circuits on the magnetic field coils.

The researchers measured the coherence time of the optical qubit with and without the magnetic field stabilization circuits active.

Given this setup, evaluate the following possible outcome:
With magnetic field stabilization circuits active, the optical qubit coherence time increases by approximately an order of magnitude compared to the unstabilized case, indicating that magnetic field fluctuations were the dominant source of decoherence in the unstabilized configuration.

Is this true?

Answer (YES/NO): YES